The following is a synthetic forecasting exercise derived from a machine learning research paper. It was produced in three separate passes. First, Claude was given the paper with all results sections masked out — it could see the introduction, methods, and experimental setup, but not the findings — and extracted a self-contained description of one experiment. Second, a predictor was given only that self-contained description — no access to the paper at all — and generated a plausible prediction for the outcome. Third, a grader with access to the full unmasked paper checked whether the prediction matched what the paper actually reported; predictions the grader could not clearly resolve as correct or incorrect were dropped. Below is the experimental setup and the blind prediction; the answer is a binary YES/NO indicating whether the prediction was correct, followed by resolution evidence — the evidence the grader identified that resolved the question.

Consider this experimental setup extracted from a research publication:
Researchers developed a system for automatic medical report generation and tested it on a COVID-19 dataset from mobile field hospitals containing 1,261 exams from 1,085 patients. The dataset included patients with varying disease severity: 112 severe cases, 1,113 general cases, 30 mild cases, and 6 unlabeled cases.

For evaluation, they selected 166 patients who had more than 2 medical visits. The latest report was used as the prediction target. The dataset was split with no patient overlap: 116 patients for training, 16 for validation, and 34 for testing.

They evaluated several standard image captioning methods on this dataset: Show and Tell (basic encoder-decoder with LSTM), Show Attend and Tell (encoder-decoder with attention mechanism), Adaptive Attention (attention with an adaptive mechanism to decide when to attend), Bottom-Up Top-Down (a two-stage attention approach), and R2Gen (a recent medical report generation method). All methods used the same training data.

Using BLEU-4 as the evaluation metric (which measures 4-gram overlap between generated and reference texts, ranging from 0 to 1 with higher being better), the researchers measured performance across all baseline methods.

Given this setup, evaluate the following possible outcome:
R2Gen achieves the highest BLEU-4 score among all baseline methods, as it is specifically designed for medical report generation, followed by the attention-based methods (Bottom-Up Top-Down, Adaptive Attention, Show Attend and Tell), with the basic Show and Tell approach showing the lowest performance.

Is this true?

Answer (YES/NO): NO